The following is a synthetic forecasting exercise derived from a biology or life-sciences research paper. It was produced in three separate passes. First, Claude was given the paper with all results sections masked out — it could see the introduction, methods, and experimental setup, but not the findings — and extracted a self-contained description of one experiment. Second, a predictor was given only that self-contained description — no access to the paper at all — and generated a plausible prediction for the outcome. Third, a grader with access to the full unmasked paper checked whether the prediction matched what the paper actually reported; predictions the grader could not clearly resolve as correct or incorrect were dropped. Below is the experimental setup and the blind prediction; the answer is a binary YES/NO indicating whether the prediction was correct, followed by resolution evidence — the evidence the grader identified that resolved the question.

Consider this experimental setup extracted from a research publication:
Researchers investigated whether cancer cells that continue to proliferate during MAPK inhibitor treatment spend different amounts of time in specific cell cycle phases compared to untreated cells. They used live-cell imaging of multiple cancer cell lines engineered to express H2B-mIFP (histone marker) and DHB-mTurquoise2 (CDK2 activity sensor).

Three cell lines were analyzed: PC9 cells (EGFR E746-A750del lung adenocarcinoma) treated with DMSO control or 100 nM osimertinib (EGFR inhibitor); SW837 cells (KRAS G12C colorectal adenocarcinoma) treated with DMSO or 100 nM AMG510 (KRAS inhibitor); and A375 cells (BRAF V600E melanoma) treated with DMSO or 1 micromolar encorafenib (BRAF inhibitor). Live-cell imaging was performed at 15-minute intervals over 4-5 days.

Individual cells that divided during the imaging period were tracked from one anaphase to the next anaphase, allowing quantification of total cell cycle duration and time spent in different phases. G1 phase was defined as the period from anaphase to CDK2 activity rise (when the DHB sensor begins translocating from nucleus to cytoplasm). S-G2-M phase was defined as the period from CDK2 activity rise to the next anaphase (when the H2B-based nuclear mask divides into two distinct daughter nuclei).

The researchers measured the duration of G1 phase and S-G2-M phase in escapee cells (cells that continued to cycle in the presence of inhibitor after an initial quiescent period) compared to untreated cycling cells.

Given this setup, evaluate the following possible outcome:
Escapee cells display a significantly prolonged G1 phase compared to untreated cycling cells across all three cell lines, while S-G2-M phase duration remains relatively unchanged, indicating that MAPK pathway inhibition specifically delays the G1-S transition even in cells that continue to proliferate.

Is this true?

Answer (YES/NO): NO